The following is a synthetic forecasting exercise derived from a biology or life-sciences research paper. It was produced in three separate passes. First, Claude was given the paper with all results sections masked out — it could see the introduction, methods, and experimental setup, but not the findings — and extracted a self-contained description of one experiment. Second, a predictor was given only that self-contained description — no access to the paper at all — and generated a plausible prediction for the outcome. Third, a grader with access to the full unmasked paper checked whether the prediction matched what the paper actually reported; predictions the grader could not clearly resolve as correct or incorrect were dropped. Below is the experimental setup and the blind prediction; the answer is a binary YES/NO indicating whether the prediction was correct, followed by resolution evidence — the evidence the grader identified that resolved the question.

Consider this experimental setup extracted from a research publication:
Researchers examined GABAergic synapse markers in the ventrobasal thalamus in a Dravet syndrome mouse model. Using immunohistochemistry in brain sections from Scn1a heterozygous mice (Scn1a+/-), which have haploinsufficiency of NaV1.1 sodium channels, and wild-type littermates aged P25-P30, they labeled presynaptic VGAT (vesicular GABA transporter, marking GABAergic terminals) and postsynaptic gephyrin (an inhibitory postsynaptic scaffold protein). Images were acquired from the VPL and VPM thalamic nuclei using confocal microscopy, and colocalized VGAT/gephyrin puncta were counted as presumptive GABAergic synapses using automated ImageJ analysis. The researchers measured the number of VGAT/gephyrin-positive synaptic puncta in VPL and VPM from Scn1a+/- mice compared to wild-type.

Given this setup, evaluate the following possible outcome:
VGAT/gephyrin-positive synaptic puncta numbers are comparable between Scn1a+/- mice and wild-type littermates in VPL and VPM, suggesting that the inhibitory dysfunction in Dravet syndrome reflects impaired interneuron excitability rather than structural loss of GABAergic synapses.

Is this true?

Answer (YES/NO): YES